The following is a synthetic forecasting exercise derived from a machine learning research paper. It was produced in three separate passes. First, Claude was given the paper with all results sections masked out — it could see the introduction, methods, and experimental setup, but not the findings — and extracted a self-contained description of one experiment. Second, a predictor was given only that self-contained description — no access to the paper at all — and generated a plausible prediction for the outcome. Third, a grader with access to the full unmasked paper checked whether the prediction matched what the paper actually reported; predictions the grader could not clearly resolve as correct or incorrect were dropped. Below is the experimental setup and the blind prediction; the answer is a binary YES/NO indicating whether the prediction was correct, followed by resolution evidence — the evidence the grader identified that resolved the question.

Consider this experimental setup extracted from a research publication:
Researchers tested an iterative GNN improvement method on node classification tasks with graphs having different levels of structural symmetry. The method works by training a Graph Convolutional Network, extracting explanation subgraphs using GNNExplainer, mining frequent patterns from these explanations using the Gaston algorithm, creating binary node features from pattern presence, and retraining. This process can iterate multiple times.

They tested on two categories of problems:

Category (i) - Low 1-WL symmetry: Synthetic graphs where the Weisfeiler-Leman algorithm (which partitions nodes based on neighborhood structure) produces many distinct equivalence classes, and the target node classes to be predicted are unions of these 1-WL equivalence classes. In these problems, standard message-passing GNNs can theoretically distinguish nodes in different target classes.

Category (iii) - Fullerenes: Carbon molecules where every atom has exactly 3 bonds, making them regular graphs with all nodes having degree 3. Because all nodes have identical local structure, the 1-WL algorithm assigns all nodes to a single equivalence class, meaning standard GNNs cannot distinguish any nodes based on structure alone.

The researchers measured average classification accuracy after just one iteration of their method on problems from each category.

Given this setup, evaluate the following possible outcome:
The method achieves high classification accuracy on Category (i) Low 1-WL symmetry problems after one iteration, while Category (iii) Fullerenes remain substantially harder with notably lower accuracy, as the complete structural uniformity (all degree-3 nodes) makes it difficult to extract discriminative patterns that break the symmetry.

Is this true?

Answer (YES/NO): NO